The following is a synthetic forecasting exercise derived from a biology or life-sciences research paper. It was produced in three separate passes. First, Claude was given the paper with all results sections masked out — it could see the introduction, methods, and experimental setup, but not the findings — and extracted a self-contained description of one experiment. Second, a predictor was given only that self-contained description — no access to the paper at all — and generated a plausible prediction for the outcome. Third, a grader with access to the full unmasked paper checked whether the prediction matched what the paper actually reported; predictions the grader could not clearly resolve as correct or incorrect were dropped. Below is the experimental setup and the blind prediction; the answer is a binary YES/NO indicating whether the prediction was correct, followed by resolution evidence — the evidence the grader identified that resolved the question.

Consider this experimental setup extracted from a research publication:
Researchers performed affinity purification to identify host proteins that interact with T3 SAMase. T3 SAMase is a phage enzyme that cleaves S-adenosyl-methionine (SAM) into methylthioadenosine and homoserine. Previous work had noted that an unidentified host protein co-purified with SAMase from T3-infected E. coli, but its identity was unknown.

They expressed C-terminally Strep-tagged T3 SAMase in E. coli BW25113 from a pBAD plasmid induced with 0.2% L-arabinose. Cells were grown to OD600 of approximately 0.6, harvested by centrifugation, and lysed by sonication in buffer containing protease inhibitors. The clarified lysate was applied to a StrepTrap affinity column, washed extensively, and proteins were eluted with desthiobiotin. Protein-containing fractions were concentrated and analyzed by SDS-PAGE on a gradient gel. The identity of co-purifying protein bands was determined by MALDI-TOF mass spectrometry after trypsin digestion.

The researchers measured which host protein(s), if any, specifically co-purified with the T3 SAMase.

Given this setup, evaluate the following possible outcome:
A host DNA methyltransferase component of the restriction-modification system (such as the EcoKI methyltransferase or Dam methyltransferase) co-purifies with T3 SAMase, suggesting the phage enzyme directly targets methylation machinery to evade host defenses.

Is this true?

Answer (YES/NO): NO